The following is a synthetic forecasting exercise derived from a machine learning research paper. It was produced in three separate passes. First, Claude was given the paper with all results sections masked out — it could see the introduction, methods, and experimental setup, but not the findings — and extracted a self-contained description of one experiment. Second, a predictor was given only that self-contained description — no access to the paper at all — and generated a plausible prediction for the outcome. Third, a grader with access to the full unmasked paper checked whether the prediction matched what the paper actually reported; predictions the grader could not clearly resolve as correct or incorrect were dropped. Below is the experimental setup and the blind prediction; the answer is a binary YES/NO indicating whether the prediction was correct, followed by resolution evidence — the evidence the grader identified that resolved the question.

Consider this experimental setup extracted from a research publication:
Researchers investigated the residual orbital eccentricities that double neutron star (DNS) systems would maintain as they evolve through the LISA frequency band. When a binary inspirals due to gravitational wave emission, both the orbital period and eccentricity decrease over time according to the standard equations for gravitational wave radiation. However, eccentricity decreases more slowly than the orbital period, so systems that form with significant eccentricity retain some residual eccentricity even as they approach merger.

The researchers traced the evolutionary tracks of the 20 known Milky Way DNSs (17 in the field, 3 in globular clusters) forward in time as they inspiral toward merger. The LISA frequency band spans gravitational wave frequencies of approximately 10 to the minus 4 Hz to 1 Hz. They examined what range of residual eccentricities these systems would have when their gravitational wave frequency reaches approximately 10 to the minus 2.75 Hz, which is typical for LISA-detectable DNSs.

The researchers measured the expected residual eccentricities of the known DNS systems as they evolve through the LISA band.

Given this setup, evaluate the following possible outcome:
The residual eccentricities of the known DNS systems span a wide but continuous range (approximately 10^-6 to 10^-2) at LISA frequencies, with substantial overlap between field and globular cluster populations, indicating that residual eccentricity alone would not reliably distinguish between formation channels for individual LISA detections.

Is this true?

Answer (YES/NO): NO